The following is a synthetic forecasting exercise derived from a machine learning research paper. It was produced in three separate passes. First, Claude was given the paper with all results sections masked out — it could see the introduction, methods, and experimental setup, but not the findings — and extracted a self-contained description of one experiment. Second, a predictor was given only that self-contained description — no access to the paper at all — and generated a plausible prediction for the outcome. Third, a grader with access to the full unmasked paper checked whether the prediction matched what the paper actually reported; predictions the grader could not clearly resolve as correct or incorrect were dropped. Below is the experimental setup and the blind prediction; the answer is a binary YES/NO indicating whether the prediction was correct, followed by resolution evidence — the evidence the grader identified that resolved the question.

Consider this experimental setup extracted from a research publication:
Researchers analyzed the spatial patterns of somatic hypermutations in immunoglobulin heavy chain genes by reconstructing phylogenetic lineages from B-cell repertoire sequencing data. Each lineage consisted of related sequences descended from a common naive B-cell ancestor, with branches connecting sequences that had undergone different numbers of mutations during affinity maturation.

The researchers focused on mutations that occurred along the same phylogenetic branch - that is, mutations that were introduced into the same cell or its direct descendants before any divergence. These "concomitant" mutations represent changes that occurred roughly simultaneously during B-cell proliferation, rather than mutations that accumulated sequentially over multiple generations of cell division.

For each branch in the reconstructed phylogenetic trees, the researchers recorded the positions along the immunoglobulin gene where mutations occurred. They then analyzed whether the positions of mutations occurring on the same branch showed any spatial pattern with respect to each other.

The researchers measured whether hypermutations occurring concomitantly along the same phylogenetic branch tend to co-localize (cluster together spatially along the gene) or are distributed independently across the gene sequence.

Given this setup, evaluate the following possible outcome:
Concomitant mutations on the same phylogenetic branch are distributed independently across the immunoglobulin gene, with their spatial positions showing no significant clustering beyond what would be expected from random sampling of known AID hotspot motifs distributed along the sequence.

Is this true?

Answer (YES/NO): NO